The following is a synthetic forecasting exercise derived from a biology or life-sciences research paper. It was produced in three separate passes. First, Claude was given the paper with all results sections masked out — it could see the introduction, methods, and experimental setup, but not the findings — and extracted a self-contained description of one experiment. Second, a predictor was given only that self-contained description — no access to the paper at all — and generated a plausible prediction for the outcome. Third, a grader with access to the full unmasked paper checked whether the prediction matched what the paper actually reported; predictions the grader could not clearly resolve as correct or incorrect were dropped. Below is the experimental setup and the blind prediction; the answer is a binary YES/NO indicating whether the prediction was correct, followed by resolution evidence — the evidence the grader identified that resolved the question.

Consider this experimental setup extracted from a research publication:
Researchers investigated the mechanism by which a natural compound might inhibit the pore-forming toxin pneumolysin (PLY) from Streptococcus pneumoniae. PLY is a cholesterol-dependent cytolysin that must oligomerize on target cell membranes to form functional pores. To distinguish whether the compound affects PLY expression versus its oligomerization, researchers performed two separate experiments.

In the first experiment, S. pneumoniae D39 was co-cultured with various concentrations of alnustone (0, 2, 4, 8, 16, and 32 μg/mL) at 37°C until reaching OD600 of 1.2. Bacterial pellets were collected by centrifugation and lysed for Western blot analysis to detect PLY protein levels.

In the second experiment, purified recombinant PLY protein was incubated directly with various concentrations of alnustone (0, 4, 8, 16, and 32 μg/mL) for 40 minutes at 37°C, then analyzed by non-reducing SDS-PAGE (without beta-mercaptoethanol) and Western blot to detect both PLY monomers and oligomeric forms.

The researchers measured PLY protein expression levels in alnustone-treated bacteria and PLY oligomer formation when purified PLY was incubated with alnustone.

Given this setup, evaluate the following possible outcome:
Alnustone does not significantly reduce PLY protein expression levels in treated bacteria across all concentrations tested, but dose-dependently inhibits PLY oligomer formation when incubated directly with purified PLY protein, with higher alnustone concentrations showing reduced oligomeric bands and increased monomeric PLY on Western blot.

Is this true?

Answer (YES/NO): YES